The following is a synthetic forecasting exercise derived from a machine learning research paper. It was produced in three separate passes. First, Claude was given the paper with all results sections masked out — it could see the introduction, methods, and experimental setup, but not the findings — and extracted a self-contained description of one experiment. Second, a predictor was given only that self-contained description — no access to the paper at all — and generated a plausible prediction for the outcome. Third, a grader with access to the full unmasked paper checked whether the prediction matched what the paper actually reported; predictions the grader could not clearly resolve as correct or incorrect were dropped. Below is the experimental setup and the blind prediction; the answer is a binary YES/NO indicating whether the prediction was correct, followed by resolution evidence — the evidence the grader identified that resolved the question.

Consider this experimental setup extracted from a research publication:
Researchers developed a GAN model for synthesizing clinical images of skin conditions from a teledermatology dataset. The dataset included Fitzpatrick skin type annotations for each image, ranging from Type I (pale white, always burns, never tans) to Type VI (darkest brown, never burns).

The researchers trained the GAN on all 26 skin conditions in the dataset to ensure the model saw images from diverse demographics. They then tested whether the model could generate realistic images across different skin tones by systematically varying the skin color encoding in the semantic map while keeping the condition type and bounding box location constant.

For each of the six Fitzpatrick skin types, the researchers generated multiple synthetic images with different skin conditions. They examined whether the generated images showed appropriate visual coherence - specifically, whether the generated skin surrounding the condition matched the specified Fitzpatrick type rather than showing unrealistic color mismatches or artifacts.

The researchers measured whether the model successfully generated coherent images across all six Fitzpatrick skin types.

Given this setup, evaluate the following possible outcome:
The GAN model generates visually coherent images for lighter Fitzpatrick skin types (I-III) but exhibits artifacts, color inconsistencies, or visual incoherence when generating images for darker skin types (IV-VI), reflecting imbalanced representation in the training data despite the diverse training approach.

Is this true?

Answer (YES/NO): NO